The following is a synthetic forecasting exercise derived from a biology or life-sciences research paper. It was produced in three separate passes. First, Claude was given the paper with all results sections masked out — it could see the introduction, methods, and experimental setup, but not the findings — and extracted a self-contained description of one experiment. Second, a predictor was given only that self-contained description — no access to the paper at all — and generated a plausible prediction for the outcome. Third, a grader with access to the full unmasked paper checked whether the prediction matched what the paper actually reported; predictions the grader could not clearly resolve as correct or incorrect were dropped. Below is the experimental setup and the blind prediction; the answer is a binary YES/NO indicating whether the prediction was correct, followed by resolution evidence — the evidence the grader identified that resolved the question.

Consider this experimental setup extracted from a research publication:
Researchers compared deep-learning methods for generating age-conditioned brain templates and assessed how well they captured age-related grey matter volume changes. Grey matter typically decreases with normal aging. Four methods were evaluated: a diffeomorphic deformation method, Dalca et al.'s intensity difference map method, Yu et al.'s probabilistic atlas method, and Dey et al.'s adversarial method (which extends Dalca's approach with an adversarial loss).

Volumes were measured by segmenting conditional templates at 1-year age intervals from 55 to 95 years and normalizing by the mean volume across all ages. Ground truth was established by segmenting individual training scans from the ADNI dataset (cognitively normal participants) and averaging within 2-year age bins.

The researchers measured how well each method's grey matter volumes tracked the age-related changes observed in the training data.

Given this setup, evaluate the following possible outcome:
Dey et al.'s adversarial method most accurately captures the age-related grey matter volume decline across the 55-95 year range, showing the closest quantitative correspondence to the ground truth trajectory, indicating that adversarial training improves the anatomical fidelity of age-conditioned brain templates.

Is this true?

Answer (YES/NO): NO